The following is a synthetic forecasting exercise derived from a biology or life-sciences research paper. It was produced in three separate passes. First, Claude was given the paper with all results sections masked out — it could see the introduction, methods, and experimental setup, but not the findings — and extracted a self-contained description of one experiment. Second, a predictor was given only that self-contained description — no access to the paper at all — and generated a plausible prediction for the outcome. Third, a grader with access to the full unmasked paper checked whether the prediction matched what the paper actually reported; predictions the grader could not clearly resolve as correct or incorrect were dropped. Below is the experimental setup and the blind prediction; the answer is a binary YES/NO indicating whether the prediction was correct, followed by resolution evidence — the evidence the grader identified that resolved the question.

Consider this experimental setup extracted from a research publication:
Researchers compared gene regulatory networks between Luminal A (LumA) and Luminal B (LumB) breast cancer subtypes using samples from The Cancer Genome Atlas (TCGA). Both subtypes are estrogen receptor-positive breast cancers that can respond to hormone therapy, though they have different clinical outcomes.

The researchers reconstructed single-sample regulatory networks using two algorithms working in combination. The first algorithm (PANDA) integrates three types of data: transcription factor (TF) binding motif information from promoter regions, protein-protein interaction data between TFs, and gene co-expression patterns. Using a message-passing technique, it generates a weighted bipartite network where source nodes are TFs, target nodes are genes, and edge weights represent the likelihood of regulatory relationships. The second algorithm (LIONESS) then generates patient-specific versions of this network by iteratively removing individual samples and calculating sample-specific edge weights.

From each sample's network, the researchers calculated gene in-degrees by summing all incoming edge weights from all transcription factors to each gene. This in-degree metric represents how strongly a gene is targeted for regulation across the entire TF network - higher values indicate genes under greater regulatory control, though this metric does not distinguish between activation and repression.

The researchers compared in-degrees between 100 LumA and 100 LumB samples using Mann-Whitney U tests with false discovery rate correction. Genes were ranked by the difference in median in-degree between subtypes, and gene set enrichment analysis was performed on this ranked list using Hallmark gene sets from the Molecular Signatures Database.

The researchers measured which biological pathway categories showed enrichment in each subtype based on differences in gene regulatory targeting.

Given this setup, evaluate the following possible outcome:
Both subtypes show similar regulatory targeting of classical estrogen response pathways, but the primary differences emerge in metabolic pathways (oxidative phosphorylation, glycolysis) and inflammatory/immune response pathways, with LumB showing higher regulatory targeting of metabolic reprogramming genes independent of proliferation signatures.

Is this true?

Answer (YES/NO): NO